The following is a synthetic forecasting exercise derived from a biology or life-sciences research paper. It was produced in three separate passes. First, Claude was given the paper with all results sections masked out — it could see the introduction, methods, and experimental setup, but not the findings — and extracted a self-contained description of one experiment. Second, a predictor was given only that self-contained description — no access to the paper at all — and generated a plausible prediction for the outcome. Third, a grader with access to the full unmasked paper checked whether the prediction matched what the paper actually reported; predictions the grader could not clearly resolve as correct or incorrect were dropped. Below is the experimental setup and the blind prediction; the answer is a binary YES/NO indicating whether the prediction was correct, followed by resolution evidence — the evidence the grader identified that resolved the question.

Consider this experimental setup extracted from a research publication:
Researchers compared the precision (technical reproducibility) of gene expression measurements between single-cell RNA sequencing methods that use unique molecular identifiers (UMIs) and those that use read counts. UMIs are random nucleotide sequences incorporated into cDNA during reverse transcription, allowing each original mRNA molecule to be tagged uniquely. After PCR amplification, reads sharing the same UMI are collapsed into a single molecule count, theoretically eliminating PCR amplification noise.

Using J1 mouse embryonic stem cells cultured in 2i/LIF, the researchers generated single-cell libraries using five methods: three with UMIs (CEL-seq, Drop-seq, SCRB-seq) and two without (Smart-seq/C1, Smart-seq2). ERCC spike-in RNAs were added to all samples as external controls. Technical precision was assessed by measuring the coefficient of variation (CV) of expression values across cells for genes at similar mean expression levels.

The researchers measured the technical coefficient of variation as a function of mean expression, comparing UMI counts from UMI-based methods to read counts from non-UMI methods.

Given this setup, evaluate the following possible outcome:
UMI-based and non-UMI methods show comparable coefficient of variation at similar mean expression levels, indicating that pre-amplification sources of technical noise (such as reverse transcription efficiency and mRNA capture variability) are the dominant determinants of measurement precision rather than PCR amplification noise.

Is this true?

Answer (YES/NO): NO